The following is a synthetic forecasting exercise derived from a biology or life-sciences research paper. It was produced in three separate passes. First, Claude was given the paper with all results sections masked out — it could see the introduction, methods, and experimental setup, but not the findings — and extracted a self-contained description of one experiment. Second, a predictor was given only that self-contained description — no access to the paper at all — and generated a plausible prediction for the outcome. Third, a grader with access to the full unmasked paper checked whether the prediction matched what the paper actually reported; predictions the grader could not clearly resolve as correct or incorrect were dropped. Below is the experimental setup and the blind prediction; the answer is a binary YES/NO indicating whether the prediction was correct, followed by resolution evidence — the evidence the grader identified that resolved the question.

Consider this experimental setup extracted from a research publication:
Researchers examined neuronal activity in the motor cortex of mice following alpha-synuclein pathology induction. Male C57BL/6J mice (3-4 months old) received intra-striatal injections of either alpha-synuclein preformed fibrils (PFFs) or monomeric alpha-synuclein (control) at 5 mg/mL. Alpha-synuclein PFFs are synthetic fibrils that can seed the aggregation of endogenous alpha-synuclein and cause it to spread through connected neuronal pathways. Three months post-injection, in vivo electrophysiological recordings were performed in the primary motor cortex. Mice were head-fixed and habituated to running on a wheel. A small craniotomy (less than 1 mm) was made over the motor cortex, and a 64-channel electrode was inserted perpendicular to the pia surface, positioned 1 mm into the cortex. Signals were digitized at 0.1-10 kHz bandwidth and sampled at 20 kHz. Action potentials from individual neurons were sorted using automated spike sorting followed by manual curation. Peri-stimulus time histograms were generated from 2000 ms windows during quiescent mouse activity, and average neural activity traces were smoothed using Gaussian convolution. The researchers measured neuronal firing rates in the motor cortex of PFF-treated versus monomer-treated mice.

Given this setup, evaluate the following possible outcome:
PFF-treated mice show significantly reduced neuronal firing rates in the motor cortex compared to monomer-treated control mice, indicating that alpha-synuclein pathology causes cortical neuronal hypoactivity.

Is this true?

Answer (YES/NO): NO